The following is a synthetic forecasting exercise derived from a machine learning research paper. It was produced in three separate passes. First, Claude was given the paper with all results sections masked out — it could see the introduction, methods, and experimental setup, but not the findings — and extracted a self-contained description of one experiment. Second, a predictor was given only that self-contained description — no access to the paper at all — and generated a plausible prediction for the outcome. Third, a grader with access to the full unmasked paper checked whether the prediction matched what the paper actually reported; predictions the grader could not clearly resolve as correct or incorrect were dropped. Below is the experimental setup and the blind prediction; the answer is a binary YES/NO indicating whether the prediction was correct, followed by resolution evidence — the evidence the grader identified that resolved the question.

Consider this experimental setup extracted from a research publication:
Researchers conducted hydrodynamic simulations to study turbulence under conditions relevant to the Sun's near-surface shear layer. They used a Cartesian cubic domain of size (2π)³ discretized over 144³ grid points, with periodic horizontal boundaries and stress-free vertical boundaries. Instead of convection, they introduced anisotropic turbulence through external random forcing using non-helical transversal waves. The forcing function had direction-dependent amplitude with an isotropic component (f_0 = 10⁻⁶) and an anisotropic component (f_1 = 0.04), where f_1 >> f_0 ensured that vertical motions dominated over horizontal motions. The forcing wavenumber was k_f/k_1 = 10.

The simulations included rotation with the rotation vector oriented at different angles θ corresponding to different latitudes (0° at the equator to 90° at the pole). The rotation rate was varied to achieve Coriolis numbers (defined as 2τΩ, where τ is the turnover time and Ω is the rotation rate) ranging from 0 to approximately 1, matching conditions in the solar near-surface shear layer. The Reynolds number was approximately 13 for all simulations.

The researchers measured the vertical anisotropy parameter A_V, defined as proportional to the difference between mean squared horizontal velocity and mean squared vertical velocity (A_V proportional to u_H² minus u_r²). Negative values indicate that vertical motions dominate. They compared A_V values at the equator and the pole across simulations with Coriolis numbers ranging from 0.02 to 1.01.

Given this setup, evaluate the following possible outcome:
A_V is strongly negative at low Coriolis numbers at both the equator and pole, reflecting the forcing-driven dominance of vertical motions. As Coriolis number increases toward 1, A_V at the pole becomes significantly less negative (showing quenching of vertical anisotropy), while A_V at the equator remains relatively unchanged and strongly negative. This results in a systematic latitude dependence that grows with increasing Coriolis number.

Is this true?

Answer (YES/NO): YES